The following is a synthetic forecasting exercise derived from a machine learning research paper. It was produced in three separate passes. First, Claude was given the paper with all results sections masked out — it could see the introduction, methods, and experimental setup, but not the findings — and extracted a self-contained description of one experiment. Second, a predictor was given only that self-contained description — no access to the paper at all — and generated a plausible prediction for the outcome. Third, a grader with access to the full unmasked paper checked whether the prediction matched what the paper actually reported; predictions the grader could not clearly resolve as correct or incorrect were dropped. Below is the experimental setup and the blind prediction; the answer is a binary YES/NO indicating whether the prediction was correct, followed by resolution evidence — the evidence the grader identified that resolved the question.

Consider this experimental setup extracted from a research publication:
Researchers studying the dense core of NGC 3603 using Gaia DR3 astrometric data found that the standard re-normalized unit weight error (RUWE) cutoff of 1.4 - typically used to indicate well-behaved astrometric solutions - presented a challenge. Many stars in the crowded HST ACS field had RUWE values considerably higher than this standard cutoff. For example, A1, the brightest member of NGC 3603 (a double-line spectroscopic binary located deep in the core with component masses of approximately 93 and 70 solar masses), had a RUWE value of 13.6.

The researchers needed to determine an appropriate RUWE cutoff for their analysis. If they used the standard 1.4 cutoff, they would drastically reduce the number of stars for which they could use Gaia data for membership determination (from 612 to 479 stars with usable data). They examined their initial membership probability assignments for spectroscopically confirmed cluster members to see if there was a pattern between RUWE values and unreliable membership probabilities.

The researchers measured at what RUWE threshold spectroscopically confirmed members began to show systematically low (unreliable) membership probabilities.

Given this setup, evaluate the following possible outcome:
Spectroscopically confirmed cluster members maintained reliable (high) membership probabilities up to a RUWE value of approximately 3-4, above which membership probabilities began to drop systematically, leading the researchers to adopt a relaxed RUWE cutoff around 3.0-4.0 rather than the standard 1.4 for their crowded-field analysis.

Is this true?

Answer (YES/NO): NO